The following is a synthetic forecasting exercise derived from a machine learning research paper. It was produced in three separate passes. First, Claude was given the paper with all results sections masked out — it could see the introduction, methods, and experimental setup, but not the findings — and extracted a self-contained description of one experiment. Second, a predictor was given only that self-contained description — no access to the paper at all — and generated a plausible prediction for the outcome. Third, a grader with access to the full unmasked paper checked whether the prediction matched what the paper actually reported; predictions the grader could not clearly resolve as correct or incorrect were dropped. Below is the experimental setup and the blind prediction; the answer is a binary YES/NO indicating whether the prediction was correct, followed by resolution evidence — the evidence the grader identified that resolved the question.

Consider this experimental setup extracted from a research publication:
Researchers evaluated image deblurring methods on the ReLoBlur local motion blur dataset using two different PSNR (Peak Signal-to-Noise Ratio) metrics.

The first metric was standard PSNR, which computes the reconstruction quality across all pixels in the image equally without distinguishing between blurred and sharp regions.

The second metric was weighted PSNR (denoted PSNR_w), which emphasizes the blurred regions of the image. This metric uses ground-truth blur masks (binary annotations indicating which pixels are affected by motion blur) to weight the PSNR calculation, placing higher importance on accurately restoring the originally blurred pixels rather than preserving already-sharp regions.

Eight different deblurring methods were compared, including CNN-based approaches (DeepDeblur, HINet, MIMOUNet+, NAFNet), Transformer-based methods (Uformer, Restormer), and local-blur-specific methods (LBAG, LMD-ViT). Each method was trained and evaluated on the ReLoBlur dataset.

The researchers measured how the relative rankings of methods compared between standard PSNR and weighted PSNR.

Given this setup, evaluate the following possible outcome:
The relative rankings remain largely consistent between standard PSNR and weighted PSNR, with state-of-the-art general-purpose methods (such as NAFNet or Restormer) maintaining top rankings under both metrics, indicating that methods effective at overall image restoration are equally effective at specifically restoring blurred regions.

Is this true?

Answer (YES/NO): NO